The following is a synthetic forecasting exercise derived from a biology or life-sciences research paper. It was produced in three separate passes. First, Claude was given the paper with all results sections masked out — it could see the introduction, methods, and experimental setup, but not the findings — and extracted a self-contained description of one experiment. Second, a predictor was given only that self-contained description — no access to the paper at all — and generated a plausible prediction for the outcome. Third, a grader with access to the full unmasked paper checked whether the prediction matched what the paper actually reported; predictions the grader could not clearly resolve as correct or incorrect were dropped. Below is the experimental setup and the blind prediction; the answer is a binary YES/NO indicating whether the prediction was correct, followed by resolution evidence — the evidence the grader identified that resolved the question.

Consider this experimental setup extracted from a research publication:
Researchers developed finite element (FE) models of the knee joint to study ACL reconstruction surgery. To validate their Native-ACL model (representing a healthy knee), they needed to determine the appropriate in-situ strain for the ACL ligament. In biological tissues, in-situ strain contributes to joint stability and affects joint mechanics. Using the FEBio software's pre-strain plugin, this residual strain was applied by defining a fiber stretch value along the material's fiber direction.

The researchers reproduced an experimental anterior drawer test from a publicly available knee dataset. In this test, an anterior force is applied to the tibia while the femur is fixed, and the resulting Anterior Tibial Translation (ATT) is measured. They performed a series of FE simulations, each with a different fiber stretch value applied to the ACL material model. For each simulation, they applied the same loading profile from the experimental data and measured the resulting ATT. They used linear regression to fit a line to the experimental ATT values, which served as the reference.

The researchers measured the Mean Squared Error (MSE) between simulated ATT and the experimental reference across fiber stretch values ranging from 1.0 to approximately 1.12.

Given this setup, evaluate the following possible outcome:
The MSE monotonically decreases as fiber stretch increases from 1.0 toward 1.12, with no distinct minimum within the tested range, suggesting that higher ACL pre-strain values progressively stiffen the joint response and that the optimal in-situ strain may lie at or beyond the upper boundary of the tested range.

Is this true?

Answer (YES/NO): NO